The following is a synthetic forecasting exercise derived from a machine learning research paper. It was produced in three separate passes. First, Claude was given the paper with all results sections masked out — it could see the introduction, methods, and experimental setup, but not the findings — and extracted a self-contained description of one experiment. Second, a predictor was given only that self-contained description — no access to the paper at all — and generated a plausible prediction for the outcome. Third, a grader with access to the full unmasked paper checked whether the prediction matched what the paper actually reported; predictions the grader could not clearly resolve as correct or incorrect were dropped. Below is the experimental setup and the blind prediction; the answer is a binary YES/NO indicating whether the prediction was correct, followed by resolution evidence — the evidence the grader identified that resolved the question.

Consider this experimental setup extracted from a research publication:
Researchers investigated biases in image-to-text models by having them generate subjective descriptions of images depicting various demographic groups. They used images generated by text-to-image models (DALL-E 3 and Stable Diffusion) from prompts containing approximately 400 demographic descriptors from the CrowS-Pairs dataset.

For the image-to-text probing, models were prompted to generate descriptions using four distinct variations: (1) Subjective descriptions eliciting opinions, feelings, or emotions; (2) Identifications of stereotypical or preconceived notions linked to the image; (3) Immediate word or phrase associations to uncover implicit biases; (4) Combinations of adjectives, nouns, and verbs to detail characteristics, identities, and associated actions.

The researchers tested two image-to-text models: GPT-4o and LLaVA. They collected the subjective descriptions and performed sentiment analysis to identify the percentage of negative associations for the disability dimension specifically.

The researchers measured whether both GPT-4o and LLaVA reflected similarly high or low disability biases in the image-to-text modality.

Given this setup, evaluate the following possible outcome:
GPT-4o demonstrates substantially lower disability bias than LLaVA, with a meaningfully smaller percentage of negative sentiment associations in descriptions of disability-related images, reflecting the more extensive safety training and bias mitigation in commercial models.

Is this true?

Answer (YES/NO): NO